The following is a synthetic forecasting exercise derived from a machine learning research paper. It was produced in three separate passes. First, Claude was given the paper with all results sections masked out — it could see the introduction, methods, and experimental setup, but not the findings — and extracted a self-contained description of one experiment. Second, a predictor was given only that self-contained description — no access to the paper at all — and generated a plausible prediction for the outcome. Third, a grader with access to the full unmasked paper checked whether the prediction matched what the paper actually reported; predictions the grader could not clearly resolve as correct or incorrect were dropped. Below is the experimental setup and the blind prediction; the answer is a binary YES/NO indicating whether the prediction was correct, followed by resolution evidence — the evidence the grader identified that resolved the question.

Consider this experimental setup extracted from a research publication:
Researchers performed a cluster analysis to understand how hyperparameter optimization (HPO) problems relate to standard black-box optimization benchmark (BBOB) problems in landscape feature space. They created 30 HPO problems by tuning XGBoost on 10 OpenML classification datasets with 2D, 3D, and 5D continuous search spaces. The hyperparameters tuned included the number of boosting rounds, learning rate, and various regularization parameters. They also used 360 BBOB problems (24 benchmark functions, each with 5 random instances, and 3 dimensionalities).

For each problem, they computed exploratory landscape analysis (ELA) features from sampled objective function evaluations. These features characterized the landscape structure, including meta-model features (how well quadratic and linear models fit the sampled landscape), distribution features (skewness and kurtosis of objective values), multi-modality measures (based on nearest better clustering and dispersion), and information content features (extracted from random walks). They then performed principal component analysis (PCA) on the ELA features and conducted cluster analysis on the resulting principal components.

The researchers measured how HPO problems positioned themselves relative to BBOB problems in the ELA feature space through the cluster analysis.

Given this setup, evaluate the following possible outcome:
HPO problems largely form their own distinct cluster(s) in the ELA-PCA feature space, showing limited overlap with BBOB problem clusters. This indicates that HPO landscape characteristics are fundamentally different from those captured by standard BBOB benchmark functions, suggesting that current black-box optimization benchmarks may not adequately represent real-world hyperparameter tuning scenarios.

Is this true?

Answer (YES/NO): NO